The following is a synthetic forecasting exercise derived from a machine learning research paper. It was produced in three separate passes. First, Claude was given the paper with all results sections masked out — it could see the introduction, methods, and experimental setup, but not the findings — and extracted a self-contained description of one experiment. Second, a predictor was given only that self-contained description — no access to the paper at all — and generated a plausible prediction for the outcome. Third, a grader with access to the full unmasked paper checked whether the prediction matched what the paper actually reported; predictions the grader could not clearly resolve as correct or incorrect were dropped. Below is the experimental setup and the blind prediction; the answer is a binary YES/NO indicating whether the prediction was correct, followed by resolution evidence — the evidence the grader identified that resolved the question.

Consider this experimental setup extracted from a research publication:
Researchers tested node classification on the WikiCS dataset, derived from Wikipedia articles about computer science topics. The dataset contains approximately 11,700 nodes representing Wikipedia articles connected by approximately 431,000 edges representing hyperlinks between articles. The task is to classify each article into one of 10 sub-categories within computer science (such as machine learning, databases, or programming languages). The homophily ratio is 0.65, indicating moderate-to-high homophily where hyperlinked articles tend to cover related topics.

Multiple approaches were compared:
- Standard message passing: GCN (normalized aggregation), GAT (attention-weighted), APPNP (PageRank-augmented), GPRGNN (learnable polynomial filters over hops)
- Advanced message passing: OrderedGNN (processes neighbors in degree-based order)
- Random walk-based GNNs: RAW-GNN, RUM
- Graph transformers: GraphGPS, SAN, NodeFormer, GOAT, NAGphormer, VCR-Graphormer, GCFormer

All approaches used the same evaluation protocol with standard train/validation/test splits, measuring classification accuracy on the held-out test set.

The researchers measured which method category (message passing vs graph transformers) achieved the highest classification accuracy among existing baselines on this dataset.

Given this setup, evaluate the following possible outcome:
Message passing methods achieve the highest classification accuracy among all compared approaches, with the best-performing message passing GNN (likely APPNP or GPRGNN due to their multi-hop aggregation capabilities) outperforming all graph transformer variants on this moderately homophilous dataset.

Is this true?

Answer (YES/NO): NO